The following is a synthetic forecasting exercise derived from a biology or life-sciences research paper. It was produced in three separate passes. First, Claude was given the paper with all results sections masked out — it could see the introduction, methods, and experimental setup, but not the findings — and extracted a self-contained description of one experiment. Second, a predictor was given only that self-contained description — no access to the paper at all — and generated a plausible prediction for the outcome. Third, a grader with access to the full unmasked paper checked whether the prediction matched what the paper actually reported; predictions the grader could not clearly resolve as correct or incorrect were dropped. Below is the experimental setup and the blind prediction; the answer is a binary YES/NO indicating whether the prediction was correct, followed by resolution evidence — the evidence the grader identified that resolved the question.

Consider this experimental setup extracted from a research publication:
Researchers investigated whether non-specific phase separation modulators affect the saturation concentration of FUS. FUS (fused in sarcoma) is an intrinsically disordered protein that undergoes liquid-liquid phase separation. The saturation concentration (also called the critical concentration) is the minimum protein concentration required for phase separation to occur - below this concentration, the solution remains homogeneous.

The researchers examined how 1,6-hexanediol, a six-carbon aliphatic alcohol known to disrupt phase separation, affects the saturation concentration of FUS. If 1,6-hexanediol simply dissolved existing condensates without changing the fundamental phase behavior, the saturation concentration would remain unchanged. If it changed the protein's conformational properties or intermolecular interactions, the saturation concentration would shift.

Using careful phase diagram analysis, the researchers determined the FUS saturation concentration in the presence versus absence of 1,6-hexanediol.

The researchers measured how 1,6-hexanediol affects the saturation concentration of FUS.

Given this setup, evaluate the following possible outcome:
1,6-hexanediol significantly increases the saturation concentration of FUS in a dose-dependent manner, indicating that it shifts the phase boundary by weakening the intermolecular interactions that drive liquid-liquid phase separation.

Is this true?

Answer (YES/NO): NO